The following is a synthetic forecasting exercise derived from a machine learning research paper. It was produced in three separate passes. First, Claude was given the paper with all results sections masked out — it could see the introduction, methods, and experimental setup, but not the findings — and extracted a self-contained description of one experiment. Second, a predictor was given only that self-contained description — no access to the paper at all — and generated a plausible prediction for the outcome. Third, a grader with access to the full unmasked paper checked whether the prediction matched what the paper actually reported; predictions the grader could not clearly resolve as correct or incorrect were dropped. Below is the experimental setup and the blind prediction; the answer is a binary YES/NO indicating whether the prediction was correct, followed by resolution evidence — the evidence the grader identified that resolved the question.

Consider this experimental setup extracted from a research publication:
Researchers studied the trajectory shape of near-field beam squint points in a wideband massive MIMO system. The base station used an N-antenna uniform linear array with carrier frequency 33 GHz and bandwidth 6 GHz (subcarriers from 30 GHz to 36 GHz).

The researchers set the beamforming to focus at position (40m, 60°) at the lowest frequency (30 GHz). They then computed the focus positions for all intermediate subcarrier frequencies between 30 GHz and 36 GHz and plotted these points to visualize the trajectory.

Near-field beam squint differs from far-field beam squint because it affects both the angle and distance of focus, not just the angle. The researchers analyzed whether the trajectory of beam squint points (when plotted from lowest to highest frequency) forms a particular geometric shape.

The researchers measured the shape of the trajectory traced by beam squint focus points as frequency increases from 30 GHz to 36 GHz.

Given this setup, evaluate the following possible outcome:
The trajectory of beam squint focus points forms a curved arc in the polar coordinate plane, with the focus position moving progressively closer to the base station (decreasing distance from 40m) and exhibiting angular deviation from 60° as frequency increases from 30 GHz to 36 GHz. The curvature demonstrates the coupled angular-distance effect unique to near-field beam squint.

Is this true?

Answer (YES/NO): YES